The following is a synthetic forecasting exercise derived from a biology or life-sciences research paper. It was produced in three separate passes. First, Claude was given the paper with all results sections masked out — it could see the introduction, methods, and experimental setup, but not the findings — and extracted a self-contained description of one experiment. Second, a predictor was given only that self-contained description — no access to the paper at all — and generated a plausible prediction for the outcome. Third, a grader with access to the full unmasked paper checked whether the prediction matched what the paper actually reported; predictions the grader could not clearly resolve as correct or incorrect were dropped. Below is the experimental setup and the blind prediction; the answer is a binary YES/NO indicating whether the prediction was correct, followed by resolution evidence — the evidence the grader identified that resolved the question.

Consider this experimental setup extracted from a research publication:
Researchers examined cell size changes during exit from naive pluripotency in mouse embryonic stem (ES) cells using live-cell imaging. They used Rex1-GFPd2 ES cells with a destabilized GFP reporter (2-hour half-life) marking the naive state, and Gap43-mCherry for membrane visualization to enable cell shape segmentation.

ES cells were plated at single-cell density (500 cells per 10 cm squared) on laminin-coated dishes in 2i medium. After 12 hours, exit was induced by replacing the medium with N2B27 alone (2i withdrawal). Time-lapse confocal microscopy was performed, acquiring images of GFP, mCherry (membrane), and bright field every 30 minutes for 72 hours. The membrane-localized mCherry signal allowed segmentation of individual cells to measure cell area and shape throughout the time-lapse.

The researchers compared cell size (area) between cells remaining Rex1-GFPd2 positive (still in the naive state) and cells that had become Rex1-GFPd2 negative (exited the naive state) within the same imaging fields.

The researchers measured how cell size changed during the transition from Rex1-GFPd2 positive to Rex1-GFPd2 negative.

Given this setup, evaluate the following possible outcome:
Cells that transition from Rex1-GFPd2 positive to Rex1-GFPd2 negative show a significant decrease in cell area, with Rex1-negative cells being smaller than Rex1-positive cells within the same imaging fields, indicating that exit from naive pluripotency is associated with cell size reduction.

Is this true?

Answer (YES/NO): YES